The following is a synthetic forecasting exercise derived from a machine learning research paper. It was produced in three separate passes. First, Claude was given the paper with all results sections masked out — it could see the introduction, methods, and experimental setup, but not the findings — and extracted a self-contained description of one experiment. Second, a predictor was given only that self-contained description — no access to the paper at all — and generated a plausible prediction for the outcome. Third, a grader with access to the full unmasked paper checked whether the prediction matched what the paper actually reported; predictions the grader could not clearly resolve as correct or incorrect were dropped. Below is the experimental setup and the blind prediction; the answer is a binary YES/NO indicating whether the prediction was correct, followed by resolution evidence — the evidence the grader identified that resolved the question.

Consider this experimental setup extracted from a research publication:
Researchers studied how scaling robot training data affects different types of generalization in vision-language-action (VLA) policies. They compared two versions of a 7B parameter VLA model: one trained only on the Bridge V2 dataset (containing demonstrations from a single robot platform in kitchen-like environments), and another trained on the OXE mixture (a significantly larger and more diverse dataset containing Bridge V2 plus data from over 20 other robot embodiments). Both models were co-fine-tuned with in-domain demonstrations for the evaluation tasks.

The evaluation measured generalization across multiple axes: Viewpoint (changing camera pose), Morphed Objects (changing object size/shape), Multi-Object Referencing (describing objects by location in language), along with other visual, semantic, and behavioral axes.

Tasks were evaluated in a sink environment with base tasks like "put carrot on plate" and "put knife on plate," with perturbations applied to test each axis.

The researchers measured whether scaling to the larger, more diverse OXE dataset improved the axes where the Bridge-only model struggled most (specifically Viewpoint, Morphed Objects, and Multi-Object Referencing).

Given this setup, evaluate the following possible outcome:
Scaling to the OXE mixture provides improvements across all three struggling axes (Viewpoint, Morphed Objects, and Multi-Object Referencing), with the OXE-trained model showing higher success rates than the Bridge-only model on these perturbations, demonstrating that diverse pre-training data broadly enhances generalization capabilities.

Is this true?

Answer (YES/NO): NO